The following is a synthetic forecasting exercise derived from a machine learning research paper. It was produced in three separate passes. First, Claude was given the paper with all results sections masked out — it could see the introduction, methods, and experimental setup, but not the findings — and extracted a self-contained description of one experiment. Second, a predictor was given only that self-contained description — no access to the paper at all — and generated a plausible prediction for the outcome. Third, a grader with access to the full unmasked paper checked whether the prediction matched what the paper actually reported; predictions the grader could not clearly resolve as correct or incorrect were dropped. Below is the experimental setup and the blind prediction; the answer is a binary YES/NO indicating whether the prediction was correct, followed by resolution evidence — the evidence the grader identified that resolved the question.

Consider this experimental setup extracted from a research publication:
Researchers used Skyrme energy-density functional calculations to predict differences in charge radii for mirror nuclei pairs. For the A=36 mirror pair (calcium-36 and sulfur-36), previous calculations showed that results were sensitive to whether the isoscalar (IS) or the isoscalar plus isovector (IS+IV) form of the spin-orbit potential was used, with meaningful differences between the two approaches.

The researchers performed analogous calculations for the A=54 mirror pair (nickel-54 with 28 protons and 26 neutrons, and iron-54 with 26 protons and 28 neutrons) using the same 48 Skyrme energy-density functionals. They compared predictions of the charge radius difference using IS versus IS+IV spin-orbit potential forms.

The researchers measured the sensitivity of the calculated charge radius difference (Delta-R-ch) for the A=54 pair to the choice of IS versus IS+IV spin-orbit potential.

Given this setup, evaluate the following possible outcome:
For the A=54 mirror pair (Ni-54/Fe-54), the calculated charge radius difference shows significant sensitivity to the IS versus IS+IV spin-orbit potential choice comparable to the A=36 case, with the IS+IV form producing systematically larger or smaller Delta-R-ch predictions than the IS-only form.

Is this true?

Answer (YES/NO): NO